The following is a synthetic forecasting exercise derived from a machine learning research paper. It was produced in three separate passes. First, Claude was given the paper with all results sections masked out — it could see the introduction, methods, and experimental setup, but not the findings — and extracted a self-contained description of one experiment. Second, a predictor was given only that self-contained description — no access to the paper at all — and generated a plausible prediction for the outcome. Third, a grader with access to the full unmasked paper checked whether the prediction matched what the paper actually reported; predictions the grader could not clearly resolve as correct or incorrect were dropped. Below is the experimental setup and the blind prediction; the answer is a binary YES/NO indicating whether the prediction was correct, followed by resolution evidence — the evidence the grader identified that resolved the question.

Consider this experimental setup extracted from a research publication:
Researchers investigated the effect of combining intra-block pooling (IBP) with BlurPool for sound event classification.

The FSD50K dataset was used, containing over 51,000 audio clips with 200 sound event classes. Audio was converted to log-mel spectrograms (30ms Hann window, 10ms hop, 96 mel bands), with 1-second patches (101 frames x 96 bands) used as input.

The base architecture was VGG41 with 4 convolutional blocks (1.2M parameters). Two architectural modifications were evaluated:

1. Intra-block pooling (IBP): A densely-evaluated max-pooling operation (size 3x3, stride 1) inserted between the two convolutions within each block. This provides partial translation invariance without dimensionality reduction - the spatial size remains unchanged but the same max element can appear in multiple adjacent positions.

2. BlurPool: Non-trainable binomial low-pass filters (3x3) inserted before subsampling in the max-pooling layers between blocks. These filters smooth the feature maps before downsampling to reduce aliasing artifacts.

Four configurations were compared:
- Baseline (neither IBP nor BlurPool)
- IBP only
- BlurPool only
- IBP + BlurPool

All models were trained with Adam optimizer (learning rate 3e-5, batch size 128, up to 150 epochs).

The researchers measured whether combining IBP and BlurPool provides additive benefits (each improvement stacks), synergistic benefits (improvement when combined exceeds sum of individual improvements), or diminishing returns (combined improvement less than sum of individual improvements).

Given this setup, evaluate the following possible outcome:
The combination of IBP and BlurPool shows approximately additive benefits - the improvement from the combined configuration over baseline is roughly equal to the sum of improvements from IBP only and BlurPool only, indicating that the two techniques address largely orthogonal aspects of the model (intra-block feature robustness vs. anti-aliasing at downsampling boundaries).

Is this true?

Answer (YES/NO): NO